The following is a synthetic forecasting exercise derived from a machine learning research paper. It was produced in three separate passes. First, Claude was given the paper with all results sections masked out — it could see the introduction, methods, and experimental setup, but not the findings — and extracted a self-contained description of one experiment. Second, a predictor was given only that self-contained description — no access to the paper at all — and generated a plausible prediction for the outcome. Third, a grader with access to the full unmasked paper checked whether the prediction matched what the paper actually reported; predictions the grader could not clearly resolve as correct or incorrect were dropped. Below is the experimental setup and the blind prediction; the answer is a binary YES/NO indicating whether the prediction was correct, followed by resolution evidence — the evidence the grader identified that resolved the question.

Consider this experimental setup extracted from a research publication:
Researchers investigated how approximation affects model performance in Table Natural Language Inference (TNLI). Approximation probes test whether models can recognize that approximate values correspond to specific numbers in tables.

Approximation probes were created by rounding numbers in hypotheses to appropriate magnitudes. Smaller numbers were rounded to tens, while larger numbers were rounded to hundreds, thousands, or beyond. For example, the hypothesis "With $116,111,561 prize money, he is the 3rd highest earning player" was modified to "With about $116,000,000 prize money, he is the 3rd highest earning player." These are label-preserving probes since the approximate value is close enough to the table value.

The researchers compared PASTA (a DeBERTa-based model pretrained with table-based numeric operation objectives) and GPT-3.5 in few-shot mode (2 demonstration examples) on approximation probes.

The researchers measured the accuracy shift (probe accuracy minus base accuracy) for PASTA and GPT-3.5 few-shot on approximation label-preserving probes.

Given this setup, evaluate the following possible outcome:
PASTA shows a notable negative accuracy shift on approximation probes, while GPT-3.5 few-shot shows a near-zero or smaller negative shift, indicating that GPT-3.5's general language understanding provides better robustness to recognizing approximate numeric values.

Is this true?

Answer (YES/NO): YES